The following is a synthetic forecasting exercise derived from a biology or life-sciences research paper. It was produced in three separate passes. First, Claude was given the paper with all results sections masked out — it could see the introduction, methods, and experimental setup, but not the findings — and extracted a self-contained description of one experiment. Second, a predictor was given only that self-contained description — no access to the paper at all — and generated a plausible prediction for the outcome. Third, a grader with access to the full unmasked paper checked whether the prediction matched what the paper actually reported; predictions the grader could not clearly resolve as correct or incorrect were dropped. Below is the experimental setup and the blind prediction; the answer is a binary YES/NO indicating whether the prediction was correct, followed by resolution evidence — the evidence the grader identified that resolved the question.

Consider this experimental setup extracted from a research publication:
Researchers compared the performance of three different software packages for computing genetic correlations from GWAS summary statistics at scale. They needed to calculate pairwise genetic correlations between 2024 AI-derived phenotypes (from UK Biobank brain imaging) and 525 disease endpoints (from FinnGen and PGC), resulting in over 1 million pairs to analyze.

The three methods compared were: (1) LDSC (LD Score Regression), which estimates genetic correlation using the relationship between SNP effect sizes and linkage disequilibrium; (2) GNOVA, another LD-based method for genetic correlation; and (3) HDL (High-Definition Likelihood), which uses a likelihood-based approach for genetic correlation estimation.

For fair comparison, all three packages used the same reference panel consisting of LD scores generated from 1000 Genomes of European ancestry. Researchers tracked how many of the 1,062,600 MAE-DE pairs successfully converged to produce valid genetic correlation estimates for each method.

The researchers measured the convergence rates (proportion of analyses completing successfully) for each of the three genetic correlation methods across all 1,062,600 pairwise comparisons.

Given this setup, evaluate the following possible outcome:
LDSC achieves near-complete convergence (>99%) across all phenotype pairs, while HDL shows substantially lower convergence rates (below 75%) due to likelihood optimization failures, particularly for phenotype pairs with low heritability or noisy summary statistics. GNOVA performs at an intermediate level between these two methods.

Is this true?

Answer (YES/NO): NO